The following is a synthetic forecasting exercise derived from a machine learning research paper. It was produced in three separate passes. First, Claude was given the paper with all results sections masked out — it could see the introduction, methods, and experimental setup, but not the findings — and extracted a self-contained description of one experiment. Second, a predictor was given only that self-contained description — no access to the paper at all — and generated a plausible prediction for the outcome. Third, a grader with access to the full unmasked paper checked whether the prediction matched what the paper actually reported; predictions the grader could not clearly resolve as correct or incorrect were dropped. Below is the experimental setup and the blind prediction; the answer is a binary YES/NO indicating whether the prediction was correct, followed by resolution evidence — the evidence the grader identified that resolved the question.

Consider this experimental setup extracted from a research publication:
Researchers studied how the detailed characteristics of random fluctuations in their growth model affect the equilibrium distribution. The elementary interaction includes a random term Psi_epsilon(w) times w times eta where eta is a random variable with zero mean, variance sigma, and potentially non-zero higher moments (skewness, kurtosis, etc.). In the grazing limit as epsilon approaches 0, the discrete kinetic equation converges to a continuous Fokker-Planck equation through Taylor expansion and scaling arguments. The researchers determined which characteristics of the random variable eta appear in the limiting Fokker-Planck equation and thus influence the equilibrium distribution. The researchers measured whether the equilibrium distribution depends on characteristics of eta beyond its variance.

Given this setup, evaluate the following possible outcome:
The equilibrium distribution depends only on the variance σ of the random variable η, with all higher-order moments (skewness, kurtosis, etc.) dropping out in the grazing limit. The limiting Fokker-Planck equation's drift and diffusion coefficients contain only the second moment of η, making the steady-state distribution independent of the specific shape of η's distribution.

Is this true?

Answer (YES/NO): YES